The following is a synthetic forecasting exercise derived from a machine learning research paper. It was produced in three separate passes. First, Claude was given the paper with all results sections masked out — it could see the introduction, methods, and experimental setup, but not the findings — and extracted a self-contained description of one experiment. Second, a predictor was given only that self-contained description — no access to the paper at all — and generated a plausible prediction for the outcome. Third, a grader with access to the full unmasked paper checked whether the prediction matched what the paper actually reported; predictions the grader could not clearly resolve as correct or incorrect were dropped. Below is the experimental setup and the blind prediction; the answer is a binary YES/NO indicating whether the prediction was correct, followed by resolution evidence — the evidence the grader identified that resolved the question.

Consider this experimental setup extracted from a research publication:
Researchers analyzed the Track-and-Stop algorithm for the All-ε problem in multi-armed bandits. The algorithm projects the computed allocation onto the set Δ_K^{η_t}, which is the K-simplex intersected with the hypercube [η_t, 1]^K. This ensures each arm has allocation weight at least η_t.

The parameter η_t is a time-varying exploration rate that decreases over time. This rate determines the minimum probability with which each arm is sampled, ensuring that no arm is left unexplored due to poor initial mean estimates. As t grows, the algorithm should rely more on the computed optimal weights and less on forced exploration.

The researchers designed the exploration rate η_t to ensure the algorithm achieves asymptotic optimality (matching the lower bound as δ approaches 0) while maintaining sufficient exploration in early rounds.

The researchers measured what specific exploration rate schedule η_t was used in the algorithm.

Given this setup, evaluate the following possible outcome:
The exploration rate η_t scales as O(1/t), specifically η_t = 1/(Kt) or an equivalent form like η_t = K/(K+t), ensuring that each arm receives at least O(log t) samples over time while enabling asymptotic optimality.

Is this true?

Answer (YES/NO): NO